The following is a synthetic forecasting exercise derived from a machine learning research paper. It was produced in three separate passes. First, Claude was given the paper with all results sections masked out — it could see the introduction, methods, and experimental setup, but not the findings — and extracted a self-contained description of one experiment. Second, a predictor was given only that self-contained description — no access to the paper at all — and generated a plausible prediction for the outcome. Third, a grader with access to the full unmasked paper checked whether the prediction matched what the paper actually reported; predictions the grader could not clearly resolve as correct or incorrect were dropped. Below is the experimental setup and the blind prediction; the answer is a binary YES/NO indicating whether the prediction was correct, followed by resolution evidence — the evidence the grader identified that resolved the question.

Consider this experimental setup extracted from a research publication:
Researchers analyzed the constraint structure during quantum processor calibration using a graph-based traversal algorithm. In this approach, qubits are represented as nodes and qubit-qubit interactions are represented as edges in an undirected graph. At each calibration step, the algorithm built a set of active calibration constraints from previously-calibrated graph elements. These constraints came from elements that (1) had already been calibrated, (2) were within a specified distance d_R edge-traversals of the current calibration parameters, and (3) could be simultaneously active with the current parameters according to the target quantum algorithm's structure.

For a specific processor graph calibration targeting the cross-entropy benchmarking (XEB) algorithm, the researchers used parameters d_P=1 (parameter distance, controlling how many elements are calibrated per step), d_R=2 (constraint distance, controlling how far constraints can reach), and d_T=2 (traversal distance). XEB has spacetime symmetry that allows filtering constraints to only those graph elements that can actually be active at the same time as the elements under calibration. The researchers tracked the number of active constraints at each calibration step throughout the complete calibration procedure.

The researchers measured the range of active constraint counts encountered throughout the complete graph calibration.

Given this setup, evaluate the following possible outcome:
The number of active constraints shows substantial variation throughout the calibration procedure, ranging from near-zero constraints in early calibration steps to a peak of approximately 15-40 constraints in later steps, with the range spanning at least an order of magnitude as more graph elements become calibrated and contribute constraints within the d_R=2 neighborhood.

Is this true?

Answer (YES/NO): NO